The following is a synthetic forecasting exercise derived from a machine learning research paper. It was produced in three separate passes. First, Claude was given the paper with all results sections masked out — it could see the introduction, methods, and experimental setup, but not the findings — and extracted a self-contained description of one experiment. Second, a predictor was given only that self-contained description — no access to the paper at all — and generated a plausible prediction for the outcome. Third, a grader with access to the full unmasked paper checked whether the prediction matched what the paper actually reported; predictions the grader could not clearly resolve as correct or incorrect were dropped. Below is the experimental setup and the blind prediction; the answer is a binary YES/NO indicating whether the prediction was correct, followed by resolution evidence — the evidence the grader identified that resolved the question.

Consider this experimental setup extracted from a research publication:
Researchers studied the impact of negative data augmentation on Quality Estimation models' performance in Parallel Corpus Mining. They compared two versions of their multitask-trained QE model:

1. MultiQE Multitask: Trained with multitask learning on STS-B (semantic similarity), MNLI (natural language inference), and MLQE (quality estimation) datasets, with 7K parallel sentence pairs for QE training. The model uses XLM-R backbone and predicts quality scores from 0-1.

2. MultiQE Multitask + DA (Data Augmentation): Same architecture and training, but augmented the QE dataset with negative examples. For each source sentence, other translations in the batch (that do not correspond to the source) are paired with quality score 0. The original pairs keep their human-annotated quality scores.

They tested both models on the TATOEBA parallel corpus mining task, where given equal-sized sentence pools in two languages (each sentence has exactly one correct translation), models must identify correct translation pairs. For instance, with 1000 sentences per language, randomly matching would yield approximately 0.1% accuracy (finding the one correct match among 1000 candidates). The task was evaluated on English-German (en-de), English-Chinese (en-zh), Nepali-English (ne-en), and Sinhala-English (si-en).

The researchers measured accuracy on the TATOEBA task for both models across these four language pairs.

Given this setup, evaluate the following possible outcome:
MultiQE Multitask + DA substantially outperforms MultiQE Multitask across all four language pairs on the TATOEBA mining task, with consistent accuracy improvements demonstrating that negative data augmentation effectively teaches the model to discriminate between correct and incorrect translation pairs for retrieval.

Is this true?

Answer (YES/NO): YES